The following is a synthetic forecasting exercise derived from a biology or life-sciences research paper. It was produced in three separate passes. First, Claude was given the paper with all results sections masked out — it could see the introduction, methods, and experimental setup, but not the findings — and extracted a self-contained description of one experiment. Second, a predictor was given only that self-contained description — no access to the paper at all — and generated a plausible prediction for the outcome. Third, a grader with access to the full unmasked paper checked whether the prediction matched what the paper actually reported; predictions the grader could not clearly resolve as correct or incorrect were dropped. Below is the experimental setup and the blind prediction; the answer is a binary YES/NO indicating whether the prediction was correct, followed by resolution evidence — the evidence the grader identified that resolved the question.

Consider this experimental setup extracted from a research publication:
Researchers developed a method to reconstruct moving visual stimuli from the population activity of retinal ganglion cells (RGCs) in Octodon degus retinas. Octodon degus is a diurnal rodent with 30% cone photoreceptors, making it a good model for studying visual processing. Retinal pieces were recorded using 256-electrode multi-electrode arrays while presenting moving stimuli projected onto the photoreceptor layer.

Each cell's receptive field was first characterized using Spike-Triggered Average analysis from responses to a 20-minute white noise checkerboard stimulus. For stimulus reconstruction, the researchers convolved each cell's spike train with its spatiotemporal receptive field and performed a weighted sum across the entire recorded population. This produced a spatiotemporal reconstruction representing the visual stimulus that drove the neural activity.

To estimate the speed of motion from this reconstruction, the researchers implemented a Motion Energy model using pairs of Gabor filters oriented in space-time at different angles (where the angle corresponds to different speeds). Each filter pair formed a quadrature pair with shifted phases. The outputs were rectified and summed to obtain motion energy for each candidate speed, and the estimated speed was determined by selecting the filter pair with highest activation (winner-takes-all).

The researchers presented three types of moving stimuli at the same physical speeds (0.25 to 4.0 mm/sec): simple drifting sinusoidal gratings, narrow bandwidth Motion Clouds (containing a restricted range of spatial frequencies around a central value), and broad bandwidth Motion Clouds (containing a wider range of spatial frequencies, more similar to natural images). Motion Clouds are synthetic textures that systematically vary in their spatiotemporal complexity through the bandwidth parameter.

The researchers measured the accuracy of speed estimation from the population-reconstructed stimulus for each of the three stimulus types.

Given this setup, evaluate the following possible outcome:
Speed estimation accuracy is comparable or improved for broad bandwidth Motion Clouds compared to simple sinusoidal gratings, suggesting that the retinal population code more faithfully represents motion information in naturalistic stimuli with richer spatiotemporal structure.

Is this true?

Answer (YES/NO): YES